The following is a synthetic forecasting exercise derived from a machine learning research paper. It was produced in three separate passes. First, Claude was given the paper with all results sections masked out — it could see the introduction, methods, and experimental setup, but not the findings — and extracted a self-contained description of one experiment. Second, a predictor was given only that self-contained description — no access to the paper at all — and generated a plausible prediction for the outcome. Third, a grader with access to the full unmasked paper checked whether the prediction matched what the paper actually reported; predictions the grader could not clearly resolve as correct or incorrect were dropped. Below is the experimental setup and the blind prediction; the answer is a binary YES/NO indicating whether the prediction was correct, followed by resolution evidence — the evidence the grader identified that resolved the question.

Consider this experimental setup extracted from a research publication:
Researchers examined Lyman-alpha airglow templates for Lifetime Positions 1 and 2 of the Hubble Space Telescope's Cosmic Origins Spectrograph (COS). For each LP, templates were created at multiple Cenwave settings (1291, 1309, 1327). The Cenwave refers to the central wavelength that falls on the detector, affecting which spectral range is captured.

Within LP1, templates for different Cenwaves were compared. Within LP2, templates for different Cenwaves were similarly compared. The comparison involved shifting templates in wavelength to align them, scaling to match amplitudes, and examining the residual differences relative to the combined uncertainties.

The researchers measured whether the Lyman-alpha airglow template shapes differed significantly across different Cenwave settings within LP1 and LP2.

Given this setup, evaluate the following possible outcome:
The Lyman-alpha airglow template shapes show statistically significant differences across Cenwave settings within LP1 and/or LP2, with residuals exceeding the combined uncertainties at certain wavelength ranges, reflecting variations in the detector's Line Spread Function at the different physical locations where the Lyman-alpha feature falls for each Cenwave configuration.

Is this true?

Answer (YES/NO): NO